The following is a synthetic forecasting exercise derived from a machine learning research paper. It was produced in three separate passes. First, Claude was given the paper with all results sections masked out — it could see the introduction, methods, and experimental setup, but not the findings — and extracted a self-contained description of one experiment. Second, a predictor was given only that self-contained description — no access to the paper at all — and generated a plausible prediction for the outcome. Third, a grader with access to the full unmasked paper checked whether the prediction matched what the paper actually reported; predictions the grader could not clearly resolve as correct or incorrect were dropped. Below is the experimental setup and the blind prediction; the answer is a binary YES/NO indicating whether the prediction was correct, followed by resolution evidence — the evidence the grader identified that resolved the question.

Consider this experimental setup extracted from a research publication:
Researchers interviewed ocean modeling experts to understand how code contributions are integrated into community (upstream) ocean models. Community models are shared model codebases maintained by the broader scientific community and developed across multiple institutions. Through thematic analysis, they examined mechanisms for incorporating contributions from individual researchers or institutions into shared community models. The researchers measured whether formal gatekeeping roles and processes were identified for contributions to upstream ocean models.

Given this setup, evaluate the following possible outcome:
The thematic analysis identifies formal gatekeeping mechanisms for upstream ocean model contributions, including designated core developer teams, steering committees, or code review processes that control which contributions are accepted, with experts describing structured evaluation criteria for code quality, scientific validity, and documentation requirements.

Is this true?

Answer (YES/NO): NO